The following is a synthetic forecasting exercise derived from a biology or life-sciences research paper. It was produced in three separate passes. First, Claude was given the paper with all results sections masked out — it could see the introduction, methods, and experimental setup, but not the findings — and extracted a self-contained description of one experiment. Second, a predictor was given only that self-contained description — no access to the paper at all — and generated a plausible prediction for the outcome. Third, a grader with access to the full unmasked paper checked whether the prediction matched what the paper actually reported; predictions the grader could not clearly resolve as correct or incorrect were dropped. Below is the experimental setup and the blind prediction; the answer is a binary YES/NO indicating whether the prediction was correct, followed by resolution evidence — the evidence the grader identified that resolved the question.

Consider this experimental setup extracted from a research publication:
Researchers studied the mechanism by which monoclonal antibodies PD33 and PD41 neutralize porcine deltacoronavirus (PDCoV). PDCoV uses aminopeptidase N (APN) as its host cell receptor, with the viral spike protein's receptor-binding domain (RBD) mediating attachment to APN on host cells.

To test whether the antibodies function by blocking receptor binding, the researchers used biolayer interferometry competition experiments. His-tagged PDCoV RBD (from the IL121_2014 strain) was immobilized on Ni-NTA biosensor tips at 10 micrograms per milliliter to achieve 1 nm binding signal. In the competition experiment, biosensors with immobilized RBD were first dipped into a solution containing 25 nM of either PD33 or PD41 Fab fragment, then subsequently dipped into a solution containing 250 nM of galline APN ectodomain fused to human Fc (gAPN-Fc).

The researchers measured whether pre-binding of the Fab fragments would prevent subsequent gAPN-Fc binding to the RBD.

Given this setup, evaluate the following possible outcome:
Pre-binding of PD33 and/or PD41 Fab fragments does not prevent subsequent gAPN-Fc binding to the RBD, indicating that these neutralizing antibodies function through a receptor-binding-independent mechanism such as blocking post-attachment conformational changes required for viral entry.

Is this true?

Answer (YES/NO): NO